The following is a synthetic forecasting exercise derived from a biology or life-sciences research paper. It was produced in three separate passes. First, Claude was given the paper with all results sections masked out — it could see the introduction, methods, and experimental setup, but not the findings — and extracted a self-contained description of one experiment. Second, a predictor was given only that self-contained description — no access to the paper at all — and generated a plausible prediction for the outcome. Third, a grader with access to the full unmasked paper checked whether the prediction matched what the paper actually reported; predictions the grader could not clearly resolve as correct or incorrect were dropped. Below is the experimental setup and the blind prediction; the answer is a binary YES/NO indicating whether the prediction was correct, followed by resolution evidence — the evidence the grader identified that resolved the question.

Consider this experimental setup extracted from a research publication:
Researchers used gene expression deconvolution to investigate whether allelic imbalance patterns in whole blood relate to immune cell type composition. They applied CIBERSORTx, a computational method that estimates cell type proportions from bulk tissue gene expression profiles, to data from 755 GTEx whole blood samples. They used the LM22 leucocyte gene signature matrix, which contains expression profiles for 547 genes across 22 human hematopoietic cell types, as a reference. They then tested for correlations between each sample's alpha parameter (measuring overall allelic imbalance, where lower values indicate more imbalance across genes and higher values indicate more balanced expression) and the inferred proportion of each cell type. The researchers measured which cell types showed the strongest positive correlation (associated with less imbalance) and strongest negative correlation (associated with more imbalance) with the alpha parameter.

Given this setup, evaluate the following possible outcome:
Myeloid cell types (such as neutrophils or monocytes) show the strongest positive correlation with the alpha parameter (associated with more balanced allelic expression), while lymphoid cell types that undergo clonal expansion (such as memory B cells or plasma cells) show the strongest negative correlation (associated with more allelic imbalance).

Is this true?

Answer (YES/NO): NO